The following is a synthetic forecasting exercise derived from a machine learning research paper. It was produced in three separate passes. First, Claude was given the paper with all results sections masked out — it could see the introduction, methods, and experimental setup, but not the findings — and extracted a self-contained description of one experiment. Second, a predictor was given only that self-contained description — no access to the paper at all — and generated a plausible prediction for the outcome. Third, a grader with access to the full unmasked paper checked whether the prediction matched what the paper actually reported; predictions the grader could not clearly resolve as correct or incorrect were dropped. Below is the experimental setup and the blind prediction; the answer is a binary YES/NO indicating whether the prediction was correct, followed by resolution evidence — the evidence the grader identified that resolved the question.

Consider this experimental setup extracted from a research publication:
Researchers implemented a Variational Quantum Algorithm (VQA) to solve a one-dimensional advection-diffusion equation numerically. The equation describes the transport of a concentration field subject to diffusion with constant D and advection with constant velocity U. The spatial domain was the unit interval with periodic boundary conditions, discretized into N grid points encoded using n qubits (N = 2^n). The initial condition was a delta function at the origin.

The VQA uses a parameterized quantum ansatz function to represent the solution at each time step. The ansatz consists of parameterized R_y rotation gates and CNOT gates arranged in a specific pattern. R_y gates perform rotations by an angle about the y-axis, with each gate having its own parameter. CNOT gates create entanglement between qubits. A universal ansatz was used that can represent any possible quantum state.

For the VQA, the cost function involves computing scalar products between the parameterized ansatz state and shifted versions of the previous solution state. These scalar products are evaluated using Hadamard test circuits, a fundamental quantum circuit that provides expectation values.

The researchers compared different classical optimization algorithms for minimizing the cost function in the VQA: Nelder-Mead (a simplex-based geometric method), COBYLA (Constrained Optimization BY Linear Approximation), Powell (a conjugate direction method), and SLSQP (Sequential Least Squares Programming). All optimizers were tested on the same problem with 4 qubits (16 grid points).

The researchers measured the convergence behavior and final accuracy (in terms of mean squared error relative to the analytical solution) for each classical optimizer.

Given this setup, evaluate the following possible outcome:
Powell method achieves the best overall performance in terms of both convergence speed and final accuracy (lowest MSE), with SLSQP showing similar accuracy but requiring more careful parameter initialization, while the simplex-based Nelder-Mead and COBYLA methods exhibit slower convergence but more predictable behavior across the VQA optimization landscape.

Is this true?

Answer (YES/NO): NO